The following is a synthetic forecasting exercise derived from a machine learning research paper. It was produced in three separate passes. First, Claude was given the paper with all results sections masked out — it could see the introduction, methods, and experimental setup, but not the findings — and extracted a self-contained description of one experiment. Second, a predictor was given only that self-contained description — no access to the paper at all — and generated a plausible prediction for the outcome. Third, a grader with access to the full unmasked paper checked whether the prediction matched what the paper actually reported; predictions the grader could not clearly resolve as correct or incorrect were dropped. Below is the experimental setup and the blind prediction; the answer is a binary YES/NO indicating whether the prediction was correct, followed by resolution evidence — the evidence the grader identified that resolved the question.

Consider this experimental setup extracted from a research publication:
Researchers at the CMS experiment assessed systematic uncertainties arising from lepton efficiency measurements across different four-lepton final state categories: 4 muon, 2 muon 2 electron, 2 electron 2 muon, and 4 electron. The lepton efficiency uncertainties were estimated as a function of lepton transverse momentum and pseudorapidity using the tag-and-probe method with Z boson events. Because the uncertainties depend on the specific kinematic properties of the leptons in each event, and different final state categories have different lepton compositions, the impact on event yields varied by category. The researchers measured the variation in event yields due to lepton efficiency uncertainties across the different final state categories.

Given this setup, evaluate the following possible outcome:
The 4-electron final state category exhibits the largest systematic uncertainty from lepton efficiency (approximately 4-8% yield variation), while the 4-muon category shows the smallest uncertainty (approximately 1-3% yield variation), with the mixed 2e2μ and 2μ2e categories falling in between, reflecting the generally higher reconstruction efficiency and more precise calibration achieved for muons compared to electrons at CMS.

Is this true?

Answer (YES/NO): NO